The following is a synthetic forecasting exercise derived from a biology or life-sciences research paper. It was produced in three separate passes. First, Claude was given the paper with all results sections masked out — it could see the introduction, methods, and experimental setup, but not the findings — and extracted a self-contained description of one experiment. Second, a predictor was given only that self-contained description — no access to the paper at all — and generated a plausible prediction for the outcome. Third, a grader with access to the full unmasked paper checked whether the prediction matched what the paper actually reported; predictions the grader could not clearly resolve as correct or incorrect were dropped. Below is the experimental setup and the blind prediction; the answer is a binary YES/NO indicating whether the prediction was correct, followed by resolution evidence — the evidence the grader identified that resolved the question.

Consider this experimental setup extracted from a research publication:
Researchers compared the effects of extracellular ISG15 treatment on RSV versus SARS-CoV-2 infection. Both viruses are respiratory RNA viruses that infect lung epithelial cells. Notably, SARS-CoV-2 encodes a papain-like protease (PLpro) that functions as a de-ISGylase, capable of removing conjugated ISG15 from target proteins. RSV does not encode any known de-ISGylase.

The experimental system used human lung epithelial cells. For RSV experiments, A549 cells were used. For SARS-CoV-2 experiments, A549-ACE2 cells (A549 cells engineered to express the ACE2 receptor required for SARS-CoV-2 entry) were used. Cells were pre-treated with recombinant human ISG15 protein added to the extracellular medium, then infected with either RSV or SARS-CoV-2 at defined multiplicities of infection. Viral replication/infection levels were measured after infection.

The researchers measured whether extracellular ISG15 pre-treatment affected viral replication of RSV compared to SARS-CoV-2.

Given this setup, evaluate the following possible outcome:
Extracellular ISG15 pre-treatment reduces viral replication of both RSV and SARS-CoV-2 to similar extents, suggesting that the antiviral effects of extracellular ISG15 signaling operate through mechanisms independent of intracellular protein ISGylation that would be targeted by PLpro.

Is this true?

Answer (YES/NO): NO